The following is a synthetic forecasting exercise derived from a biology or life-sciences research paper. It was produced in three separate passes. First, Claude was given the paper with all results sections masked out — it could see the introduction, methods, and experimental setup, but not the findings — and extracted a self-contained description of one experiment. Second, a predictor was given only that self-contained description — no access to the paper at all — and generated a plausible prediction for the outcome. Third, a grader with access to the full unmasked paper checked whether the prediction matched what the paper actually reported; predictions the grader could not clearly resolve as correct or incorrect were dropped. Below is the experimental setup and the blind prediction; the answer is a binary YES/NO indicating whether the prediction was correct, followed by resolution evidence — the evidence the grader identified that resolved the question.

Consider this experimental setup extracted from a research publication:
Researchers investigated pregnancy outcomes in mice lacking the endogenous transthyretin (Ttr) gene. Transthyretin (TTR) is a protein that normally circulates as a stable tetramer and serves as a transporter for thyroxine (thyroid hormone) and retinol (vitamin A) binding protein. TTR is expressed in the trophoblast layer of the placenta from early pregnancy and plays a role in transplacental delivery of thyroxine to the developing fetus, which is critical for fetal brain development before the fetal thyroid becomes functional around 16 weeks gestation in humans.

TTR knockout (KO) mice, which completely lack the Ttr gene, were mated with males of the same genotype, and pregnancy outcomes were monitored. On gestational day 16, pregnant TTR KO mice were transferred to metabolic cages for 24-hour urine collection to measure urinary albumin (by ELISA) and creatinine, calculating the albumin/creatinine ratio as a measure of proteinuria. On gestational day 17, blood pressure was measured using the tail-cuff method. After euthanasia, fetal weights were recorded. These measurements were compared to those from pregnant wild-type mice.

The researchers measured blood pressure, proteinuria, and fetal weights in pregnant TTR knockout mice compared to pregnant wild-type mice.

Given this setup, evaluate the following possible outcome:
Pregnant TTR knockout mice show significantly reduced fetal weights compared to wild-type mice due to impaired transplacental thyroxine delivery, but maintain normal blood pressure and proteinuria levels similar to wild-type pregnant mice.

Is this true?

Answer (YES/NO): NO